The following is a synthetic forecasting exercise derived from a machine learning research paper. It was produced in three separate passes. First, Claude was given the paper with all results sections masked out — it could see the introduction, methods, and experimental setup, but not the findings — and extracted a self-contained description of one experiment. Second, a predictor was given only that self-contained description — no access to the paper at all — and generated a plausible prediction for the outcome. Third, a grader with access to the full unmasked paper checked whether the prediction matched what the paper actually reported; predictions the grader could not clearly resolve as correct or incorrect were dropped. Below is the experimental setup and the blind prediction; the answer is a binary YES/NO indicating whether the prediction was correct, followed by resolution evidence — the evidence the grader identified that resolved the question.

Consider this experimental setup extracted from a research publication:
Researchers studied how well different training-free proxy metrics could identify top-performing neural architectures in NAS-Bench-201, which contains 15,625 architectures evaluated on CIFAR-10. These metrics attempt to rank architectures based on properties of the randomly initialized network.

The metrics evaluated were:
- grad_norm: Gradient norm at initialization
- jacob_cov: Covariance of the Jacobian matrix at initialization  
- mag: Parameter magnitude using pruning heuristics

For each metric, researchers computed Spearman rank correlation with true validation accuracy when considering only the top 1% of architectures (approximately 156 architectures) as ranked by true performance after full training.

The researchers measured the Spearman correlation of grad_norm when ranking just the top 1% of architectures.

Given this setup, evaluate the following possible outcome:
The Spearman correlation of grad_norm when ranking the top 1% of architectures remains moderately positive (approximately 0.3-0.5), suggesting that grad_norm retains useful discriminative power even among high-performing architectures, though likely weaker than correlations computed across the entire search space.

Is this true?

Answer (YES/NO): YES